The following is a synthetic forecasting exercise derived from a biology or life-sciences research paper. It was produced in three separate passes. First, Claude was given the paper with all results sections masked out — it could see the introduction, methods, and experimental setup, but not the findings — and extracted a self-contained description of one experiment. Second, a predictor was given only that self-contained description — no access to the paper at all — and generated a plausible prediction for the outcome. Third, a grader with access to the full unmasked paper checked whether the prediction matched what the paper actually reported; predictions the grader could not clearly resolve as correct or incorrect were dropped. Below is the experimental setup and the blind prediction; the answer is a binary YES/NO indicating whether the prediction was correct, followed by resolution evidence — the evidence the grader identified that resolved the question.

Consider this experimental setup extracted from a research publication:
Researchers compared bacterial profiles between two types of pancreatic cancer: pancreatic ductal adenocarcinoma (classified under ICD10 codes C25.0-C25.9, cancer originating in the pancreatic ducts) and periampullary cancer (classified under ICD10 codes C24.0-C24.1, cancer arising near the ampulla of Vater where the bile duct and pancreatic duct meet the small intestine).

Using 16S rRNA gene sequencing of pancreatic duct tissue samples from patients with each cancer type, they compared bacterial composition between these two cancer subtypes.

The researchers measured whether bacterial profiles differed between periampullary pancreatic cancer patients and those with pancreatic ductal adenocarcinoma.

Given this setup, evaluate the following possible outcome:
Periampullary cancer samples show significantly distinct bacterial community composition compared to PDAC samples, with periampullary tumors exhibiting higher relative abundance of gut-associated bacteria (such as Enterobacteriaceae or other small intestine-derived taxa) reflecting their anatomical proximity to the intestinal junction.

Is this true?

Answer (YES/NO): NO